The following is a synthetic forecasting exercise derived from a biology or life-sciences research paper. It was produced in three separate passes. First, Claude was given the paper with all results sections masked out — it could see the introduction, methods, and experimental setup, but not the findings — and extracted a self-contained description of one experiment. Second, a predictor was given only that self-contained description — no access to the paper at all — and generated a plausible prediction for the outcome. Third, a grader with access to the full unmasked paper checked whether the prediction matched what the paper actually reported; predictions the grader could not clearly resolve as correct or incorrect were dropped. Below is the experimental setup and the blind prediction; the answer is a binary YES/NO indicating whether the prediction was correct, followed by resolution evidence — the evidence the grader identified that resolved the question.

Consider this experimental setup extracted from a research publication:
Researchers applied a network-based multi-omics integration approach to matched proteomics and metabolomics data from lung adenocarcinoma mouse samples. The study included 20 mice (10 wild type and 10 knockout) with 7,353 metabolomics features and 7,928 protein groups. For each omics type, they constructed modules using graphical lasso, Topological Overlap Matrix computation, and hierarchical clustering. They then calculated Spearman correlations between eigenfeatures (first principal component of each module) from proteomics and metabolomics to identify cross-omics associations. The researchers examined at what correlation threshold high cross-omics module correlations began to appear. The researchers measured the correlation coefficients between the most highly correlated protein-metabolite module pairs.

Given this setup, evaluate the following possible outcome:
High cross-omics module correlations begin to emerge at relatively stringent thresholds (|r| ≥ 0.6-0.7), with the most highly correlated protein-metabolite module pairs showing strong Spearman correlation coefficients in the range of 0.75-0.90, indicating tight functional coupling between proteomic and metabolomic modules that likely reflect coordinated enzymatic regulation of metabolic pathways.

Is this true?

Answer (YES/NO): NO